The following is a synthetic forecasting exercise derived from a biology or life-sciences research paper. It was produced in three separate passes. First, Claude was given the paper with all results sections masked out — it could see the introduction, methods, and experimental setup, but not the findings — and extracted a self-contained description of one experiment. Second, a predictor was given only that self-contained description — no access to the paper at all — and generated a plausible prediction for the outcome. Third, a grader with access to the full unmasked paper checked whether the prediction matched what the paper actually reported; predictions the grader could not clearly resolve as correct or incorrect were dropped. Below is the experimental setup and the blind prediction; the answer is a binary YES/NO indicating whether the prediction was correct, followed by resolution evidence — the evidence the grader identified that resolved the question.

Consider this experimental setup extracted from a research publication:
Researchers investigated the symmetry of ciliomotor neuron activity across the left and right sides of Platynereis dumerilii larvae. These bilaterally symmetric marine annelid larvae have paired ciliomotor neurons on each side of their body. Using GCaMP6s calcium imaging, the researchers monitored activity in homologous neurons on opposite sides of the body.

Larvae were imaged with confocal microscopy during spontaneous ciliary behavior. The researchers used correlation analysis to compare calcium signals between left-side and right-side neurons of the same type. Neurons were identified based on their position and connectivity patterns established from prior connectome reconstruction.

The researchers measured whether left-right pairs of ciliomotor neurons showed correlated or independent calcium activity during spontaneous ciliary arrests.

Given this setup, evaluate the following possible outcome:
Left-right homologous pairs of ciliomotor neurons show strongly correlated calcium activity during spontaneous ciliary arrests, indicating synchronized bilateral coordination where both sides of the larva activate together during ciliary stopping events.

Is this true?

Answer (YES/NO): YES